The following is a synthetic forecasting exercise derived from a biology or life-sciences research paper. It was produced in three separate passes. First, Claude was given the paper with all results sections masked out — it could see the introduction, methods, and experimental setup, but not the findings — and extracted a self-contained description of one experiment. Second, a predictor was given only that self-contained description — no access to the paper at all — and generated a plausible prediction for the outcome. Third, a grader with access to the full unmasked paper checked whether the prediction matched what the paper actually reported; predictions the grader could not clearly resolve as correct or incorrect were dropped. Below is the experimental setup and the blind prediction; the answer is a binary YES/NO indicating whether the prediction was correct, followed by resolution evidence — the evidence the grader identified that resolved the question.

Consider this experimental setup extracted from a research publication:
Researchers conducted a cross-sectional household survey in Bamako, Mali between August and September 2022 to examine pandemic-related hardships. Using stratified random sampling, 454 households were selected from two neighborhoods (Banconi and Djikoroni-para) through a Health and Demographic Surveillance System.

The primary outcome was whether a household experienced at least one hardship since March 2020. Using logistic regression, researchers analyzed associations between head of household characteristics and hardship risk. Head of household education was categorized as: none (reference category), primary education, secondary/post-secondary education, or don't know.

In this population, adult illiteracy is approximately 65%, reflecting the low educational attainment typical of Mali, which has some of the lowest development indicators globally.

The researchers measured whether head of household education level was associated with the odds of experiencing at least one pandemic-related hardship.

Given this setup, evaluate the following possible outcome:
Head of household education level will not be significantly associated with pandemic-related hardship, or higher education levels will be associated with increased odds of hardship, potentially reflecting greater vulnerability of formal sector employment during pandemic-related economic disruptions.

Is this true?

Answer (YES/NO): YES